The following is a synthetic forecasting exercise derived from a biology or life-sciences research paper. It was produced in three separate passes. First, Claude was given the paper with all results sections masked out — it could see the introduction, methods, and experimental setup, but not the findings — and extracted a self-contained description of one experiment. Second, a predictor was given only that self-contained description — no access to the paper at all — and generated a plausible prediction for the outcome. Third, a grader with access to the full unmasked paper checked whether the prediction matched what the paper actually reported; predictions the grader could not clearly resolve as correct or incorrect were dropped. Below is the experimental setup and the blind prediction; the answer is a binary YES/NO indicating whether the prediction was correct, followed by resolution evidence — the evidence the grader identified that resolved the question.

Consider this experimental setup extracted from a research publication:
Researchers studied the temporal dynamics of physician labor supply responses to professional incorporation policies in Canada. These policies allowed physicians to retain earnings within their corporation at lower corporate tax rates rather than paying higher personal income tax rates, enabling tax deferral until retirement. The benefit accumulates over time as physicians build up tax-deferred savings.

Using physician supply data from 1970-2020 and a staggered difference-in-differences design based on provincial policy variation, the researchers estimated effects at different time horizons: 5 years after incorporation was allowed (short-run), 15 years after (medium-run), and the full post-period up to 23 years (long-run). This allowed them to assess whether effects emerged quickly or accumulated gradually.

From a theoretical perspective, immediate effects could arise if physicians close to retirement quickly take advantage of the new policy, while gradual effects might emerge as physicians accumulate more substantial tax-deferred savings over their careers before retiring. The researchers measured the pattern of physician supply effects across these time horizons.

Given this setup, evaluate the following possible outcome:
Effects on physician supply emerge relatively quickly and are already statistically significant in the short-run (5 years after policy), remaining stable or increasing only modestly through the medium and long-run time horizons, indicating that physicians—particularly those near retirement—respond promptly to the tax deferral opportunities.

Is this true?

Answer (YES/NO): NO